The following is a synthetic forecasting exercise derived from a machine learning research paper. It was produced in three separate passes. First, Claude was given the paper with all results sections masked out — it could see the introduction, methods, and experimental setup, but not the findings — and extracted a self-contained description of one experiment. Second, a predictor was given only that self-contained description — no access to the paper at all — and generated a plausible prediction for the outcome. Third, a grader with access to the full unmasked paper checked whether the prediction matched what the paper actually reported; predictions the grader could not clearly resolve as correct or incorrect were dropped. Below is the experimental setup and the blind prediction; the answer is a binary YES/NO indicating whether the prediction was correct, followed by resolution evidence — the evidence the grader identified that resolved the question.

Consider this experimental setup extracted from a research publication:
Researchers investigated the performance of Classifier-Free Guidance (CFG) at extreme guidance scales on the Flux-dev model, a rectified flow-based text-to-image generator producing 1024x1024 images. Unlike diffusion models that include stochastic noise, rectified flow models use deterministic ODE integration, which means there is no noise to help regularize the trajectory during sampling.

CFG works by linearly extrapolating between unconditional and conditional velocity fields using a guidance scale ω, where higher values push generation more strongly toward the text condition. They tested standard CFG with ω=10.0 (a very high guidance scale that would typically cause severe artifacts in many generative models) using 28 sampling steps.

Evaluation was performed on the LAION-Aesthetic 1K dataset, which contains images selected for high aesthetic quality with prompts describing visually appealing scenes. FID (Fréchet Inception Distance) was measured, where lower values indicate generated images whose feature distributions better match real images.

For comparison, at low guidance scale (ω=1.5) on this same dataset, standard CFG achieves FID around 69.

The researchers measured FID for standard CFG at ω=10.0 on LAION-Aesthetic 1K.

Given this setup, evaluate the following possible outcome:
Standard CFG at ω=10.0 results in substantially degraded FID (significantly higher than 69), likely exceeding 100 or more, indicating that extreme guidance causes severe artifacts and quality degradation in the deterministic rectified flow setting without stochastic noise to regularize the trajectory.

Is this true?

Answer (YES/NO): YES